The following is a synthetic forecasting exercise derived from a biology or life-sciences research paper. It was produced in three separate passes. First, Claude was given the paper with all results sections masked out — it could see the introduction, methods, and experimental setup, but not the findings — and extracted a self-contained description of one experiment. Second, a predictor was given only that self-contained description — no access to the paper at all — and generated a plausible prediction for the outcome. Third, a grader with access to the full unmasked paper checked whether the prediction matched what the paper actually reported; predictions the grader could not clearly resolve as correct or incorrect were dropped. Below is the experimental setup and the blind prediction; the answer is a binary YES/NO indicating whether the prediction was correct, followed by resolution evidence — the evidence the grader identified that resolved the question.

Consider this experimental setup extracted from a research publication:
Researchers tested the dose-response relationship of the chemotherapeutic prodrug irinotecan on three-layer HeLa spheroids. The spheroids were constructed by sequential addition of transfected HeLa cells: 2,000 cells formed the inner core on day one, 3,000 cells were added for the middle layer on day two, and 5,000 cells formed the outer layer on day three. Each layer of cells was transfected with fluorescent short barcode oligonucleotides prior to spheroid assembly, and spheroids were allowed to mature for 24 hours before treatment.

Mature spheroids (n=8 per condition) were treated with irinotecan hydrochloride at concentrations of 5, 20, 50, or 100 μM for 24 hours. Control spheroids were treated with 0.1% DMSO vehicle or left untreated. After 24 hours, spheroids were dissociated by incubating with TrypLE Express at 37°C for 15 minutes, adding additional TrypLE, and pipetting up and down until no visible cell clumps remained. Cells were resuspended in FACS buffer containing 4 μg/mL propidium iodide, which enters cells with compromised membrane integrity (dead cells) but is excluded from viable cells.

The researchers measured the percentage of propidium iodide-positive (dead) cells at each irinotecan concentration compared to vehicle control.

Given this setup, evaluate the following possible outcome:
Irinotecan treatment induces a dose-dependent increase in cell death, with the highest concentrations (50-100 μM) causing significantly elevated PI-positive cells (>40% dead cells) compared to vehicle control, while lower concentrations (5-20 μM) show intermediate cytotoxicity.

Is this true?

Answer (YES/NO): NO